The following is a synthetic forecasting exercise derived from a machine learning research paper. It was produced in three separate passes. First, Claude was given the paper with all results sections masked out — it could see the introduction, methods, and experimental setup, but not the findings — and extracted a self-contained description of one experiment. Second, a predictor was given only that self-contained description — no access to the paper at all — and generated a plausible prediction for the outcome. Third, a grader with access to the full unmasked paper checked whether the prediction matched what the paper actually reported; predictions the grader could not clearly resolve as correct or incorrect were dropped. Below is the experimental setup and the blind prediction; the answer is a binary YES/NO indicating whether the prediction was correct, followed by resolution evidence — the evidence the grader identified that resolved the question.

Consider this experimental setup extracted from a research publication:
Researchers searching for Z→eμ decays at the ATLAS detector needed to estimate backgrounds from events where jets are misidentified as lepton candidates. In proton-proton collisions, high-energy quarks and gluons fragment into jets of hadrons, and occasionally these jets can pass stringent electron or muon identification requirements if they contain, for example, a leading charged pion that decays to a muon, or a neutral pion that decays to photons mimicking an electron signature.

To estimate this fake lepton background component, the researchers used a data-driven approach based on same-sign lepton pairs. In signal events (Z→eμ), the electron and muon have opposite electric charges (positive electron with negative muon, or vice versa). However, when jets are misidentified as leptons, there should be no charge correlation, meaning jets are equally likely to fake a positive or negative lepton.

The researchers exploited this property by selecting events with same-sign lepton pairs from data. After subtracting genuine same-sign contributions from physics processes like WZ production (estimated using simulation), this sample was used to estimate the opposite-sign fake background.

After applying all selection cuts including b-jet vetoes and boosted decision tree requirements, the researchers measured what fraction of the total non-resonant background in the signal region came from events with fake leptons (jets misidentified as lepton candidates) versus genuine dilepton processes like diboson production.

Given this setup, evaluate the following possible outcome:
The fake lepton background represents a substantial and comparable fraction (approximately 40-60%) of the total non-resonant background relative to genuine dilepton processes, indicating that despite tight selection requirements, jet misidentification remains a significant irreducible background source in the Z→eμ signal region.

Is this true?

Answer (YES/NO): NO